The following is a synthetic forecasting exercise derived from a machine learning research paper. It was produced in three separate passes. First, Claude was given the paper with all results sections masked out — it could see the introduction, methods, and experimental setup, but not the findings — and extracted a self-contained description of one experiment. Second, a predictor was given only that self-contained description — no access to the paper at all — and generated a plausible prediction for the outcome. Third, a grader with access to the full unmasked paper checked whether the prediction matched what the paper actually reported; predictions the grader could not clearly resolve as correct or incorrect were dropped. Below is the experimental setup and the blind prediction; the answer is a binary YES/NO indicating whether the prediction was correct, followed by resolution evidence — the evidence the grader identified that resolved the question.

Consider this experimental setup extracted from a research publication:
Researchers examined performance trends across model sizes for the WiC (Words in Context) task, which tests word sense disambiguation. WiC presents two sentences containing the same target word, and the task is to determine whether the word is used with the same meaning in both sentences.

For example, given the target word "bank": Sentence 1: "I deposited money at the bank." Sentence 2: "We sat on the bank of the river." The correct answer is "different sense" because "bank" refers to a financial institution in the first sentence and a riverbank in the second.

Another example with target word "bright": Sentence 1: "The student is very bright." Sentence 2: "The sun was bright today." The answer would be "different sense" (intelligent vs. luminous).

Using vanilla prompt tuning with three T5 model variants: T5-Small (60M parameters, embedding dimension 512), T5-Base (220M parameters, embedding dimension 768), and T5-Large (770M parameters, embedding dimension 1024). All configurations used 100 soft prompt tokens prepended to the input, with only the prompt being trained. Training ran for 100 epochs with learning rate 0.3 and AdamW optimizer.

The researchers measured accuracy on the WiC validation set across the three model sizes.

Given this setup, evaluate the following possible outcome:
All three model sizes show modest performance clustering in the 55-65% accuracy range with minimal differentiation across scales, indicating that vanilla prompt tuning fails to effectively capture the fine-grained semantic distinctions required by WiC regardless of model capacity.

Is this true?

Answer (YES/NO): NO